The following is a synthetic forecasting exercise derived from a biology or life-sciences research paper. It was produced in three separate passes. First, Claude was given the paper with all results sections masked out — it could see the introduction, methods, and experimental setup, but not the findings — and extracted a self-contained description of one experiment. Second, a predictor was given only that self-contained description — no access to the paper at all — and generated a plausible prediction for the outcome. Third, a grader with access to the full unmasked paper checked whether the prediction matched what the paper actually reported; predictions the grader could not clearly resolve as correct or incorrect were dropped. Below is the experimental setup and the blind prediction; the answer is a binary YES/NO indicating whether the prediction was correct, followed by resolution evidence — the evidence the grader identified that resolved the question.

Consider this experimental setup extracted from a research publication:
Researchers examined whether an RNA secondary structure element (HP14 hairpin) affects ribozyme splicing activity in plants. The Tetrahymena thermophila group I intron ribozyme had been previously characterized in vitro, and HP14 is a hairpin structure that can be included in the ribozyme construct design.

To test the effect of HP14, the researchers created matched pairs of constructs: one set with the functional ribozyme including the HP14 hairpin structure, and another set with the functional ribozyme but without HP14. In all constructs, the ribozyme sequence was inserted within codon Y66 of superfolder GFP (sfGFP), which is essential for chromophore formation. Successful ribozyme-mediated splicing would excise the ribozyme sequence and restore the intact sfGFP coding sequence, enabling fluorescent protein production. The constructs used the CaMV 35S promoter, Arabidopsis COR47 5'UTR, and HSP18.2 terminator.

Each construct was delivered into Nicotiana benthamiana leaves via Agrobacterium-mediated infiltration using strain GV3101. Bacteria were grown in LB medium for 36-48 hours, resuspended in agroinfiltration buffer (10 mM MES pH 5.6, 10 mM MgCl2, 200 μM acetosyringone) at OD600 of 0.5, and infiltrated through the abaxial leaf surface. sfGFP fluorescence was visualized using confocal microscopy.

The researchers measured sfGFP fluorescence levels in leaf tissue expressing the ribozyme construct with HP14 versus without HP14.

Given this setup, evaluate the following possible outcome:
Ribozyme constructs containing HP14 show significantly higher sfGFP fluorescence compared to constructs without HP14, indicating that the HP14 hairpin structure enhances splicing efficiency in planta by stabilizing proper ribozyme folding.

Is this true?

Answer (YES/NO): NO